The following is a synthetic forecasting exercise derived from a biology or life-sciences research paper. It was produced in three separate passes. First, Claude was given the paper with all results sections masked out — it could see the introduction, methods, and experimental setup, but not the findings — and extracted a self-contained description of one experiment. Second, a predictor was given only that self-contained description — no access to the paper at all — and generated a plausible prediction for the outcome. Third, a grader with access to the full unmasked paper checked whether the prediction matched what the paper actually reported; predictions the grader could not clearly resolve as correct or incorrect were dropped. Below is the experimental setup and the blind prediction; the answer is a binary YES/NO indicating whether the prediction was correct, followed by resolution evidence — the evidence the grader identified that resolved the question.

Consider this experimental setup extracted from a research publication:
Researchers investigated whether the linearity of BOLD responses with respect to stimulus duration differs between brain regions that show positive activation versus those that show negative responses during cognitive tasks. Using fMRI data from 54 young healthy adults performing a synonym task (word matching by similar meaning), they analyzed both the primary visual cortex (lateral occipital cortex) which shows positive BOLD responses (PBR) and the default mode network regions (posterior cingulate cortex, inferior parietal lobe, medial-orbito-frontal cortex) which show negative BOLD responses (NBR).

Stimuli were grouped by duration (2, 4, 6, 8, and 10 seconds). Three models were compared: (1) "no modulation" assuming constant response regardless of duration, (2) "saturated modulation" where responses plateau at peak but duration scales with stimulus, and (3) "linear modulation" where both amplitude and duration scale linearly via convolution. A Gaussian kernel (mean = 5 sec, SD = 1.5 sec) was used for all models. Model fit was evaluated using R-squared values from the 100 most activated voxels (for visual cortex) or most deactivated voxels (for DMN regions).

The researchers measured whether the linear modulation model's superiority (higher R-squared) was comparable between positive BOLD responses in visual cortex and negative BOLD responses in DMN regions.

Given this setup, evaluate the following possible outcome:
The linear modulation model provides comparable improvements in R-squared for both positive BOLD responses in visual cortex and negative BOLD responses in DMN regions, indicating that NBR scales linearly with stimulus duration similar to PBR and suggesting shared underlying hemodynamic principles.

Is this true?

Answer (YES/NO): YES